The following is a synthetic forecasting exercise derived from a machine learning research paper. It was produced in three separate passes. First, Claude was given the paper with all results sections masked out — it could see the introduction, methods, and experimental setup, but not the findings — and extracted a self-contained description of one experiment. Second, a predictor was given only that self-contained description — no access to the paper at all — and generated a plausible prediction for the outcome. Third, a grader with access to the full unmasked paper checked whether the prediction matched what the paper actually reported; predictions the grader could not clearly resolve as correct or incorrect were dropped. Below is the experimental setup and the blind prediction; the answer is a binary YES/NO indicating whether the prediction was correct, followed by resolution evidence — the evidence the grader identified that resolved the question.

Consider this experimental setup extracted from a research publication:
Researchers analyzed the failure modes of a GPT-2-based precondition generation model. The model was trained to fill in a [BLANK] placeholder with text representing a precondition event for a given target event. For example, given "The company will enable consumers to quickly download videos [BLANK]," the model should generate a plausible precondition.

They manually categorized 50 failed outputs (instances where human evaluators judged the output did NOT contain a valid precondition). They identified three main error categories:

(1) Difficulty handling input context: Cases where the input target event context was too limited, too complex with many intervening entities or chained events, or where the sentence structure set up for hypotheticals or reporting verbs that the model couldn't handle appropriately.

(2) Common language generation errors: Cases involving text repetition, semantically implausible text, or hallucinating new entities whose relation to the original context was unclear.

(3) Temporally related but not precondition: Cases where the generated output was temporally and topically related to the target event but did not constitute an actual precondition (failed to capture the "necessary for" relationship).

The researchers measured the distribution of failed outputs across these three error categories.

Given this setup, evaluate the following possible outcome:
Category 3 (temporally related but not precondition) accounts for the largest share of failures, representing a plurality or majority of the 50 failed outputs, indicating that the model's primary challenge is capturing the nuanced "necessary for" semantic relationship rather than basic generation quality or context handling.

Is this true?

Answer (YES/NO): NO